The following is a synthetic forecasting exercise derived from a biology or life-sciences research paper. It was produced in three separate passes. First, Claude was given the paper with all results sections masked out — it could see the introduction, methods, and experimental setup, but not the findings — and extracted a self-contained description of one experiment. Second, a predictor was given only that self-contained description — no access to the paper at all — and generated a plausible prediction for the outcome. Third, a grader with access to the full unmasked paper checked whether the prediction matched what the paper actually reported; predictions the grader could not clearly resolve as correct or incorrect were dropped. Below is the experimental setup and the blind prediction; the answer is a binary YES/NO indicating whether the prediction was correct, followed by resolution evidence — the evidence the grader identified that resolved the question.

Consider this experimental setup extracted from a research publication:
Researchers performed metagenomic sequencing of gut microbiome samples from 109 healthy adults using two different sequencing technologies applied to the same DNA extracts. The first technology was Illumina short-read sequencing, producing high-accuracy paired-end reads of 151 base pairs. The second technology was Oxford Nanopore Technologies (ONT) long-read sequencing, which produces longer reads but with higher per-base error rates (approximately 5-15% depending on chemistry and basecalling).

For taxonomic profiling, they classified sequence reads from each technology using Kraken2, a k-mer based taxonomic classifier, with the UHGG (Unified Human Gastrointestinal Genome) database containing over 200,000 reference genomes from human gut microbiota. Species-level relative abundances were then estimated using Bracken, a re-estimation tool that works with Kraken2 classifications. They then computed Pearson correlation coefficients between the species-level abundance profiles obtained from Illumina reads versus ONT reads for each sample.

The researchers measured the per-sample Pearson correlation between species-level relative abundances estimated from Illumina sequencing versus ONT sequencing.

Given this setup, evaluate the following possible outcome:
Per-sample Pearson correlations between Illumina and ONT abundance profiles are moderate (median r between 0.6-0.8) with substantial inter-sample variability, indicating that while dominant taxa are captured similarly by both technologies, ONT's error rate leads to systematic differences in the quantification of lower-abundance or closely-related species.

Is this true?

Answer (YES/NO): NO